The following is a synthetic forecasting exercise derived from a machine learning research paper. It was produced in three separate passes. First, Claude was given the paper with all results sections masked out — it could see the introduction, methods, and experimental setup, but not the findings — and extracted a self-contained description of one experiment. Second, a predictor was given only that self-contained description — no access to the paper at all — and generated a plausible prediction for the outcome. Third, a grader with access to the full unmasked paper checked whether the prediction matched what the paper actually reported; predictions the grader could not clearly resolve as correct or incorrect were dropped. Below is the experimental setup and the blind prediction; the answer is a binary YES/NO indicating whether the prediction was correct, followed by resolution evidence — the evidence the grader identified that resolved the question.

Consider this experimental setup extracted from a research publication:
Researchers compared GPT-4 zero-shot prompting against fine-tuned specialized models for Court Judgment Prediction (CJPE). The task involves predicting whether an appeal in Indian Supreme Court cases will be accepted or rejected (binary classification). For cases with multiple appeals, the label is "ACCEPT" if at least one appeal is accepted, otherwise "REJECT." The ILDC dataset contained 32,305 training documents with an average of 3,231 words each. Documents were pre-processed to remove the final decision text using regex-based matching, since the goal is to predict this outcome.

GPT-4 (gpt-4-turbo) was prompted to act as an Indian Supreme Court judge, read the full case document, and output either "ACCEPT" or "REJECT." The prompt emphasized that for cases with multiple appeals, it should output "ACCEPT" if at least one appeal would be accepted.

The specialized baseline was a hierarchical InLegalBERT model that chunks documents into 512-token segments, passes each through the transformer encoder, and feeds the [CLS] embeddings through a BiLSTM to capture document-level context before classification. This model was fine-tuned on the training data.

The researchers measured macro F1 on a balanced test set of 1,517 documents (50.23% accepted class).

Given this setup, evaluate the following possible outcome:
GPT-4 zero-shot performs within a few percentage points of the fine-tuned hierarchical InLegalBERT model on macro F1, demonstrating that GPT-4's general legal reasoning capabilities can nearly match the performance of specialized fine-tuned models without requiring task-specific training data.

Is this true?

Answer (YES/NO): NO